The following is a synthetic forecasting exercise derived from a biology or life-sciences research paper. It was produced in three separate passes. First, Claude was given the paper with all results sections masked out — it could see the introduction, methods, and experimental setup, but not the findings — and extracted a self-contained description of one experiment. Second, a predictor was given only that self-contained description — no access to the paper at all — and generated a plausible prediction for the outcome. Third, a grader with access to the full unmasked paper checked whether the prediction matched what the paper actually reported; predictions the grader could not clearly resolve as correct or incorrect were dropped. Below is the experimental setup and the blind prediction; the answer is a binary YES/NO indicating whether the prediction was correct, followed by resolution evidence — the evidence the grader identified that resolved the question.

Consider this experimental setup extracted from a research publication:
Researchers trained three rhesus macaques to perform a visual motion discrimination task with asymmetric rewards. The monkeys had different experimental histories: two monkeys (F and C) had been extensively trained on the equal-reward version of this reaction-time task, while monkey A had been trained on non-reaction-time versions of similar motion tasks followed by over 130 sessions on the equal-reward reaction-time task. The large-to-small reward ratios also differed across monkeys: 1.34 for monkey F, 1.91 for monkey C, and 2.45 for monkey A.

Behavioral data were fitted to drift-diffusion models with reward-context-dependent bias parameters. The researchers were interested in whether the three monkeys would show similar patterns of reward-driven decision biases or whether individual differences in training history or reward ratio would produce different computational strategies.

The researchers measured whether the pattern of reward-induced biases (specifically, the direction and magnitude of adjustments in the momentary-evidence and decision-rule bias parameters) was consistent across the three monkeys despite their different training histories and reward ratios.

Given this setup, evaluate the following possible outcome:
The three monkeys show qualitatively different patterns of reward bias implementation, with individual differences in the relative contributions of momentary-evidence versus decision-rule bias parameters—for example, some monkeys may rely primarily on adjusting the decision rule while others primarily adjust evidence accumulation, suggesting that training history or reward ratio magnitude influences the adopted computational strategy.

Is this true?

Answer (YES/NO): NO